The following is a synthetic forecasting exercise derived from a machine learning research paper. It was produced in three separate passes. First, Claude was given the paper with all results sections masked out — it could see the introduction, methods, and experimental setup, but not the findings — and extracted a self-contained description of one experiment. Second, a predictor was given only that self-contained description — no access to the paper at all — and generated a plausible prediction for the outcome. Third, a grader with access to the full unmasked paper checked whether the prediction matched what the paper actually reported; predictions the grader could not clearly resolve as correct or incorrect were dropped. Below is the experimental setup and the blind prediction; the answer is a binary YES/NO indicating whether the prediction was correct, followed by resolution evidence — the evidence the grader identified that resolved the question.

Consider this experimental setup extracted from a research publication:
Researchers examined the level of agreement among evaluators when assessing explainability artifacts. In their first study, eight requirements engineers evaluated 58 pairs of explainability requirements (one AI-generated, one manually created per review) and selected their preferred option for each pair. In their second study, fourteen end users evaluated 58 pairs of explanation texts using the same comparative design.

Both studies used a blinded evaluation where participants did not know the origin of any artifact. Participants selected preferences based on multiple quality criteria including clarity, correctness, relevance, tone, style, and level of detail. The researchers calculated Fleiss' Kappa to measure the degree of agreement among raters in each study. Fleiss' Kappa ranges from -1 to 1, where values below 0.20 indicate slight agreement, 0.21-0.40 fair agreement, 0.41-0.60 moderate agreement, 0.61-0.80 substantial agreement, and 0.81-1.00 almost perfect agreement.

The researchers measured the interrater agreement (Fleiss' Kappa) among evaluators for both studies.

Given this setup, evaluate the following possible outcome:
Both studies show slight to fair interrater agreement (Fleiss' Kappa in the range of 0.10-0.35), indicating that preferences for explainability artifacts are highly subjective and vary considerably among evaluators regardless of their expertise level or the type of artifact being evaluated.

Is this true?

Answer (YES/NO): NO